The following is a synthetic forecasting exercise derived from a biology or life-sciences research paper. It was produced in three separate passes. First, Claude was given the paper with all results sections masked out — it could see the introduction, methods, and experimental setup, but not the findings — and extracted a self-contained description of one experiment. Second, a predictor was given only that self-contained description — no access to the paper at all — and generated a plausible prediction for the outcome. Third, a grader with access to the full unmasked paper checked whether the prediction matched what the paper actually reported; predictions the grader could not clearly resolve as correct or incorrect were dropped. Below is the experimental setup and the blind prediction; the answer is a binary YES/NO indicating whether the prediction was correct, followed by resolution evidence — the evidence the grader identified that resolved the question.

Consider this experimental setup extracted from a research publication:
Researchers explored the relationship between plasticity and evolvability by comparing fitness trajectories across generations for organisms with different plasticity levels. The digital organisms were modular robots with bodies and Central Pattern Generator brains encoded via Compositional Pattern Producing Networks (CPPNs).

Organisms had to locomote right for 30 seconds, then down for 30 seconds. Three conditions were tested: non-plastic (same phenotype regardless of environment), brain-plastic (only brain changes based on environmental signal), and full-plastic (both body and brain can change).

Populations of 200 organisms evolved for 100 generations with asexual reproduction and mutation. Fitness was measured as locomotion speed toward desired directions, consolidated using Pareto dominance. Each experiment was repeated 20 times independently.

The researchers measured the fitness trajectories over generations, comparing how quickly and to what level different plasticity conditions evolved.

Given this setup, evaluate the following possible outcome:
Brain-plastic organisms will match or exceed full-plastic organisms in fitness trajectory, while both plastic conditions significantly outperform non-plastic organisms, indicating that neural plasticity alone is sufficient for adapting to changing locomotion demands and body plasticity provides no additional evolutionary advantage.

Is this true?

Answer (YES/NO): NO